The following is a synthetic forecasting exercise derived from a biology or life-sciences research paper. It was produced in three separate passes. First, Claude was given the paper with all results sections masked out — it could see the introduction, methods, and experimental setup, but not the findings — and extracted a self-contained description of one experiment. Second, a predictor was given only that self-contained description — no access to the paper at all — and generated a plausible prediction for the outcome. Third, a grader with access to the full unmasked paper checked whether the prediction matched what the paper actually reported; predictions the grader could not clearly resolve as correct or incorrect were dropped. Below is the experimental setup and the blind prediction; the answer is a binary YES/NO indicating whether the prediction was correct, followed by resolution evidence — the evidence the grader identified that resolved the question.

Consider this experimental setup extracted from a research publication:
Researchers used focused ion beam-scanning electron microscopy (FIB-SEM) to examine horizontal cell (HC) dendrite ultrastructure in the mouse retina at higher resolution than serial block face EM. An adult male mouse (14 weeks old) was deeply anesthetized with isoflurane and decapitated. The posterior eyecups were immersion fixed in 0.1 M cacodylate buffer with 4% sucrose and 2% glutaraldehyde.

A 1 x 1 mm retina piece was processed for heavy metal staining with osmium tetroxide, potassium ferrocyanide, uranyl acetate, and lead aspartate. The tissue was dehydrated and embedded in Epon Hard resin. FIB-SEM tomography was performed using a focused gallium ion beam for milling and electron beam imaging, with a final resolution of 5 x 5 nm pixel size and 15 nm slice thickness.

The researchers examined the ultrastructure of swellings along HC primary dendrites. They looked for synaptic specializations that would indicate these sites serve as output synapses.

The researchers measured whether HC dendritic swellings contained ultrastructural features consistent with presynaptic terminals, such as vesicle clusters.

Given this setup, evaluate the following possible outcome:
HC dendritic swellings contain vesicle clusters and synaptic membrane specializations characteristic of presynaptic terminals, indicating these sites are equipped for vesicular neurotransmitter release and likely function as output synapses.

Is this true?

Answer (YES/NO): NO